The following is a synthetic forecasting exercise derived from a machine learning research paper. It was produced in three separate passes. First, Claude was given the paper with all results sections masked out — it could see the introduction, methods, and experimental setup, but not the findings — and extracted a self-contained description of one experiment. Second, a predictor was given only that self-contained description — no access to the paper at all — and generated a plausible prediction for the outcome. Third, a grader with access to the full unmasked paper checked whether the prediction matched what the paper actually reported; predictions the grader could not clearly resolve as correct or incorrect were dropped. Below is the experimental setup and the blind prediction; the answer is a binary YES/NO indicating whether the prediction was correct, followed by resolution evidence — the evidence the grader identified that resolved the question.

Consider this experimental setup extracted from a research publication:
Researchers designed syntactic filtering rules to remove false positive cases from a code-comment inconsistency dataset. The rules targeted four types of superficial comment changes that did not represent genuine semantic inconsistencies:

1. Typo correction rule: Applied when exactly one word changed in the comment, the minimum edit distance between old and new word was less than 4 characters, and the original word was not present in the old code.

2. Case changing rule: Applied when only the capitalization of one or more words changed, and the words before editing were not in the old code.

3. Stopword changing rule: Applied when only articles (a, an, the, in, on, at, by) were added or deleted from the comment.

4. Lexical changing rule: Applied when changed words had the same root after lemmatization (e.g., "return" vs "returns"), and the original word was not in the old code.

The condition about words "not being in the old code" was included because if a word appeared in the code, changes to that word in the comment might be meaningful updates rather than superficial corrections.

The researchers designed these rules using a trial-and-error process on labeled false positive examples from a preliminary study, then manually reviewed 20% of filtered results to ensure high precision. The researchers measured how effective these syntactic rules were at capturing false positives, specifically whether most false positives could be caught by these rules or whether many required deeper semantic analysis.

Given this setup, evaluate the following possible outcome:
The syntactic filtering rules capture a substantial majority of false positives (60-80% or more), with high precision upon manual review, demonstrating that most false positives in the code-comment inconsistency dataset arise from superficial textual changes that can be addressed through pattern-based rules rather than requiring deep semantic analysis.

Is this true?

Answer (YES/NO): NO